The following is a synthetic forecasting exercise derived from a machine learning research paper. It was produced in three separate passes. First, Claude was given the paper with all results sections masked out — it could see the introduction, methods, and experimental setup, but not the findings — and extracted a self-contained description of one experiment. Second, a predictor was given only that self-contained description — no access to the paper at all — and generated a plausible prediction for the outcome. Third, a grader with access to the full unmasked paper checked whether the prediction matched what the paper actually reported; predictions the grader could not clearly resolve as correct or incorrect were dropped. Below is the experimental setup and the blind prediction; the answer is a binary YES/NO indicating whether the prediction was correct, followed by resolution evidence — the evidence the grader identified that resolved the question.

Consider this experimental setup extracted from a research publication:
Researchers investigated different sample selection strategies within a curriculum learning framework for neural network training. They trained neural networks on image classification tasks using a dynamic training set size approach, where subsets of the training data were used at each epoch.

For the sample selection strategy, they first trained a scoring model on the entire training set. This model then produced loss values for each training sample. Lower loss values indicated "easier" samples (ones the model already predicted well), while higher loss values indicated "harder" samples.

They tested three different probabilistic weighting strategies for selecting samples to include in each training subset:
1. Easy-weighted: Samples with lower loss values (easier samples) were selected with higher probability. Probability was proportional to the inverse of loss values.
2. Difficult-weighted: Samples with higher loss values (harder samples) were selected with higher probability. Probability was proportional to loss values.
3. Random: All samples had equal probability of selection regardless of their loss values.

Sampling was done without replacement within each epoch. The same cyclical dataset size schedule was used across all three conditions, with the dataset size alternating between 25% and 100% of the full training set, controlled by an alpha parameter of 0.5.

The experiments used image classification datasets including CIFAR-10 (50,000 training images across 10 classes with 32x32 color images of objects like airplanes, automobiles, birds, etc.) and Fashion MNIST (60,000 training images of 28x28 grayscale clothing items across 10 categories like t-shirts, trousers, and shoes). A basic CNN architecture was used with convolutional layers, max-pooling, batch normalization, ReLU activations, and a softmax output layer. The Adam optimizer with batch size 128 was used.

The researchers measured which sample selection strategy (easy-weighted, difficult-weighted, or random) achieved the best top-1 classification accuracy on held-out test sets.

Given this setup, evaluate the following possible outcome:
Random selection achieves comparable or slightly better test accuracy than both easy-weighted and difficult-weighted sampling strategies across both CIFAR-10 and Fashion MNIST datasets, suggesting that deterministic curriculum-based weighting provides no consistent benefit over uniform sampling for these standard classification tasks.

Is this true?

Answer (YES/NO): NO